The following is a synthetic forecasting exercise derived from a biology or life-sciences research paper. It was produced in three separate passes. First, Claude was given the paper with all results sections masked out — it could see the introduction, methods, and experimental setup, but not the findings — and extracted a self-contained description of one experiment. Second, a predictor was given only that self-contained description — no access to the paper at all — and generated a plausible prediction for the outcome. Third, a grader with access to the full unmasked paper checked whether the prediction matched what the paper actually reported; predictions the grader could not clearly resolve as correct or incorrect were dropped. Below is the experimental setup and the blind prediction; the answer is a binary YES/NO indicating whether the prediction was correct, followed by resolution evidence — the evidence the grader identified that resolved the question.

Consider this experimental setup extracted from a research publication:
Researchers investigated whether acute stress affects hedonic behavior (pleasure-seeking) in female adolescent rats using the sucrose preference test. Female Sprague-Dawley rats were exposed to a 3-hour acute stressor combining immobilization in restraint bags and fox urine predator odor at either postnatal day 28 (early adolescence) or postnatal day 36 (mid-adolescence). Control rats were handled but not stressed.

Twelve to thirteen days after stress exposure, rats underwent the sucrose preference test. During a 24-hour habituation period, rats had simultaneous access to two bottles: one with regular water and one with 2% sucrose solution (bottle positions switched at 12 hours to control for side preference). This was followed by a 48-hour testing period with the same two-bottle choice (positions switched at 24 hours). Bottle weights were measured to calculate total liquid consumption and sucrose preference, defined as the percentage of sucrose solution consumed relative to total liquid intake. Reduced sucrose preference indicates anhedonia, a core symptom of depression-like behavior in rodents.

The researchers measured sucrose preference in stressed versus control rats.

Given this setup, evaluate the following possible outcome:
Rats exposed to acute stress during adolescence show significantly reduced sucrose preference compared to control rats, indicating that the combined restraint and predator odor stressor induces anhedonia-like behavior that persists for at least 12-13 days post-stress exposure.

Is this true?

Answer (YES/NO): NO